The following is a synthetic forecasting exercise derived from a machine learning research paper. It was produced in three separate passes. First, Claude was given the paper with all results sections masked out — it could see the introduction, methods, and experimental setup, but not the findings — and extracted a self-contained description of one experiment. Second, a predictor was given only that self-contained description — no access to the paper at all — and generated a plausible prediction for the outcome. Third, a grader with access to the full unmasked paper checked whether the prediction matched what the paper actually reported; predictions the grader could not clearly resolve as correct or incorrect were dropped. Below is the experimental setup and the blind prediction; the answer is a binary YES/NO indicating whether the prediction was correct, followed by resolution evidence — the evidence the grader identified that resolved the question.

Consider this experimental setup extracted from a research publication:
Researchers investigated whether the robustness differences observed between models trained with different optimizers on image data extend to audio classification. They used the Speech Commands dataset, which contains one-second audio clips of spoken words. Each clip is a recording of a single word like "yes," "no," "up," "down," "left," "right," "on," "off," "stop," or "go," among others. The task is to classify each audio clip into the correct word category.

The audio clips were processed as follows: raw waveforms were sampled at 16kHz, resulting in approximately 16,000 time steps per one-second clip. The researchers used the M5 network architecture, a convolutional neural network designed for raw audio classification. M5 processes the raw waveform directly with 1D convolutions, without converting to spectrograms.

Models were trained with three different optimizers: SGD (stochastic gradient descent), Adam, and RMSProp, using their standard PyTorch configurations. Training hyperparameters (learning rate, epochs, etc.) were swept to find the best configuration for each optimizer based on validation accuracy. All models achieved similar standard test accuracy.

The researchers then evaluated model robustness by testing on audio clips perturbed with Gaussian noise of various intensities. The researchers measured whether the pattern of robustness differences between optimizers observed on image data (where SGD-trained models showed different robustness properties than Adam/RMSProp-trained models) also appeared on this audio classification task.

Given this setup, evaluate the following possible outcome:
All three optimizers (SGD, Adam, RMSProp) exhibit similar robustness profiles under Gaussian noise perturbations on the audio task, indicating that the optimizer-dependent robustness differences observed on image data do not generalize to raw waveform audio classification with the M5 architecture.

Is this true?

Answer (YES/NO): NO